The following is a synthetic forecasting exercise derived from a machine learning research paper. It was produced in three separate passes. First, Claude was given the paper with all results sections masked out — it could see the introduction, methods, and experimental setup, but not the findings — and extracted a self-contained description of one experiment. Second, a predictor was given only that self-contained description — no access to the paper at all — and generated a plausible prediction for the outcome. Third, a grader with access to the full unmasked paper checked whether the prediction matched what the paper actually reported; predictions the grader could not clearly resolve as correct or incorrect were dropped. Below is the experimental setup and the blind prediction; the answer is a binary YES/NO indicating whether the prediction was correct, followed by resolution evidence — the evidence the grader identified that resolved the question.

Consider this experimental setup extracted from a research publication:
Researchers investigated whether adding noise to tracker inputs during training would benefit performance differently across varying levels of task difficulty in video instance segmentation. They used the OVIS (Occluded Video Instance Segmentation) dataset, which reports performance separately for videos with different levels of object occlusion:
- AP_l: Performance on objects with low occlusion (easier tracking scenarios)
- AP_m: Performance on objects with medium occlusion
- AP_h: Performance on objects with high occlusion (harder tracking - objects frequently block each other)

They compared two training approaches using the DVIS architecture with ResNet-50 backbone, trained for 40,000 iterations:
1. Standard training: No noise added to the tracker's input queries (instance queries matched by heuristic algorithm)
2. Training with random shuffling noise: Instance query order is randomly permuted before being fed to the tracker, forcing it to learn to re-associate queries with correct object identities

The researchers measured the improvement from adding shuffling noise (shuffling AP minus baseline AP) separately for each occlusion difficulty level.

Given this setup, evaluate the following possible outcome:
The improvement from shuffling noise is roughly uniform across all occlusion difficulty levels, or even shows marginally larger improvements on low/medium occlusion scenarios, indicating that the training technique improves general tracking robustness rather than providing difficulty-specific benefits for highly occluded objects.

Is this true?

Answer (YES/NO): NO